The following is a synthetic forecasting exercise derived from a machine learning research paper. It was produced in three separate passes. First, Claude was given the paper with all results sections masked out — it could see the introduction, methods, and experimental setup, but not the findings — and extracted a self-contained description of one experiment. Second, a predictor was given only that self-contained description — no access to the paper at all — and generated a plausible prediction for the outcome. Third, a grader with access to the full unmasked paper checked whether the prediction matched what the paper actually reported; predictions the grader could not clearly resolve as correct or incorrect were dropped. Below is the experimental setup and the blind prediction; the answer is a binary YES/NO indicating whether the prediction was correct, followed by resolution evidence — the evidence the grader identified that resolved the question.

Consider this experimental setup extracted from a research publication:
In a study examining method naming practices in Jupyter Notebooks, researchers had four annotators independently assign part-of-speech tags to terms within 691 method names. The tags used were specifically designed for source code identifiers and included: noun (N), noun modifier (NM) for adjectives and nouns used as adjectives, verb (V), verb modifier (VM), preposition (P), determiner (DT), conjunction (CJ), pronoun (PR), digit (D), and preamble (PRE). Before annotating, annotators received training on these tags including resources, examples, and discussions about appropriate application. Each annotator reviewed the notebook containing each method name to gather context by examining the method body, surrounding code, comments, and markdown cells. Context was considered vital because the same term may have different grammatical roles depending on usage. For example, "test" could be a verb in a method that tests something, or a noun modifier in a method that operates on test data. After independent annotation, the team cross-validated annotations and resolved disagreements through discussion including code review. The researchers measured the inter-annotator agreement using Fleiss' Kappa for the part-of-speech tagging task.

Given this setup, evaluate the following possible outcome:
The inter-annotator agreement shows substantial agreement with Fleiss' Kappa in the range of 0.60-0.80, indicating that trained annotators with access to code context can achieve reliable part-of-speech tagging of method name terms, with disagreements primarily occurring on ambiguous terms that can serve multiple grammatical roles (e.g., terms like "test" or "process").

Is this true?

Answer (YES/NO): NO